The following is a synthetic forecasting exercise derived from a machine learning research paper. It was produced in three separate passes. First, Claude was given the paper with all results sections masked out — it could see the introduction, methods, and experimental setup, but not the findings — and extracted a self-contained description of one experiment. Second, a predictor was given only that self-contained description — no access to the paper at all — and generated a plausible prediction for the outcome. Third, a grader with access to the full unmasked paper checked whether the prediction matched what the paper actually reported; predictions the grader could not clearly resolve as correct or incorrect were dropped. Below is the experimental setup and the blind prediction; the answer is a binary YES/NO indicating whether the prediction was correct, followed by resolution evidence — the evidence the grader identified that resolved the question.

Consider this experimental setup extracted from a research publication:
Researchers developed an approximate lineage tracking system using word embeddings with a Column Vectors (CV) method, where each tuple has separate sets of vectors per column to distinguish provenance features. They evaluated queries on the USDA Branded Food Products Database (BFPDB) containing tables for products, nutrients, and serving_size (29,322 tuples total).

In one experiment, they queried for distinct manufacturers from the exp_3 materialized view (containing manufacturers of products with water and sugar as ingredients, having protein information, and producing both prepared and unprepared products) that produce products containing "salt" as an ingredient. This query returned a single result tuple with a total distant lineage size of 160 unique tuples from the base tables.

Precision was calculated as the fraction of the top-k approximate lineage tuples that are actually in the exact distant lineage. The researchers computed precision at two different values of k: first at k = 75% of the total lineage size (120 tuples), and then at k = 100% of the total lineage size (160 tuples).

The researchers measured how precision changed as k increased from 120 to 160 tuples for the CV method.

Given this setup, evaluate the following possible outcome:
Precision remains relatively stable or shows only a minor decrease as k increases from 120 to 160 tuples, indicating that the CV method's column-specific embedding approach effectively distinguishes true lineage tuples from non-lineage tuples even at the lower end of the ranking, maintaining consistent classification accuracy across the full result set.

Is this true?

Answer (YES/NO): NO